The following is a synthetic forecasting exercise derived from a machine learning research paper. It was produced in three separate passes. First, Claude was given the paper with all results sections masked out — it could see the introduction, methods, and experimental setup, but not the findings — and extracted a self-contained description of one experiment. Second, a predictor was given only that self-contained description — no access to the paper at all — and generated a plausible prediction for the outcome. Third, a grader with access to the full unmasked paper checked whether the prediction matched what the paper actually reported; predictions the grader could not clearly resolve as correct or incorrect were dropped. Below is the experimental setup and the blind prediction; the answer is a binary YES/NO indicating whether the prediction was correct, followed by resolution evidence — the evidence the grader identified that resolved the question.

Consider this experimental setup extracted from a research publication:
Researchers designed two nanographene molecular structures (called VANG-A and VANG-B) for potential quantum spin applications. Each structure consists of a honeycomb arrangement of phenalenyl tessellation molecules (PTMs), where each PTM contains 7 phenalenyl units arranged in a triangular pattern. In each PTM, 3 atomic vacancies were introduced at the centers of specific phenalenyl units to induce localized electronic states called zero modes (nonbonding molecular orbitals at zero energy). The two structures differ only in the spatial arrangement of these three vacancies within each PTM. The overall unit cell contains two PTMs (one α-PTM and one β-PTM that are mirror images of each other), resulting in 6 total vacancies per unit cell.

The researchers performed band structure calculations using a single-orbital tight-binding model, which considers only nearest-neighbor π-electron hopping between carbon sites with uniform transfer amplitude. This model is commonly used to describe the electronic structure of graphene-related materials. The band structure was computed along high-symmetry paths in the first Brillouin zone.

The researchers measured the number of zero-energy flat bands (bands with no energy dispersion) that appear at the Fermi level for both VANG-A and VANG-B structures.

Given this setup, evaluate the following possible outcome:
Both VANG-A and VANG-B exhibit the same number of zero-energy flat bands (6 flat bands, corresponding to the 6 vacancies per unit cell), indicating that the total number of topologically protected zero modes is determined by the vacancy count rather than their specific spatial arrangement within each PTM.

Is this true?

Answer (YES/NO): YES